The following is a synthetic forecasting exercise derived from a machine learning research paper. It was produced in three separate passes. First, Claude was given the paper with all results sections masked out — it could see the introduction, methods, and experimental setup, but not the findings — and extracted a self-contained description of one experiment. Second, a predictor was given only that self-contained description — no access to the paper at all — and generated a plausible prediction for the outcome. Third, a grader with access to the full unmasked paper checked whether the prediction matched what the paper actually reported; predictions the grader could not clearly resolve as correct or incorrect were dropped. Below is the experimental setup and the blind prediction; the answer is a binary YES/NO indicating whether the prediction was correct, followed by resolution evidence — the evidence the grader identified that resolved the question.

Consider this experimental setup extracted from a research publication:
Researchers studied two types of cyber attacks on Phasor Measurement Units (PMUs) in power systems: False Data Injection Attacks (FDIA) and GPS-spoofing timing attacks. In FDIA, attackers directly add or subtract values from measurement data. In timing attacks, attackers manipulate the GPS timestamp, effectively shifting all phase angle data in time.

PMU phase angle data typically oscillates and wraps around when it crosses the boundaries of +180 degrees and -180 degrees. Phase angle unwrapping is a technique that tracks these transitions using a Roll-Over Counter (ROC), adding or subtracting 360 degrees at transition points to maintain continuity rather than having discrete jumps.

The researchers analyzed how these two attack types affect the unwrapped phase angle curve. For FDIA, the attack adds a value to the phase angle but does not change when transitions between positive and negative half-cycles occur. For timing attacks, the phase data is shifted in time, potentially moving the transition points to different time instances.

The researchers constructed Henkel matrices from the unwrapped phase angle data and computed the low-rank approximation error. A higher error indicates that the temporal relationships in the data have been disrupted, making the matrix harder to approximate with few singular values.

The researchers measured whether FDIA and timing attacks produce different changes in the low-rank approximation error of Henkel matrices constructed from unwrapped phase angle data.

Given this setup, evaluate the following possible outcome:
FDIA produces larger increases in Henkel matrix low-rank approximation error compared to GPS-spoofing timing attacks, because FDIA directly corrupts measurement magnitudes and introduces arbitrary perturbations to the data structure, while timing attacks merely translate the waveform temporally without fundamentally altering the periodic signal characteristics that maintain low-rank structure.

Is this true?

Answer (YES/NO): NO